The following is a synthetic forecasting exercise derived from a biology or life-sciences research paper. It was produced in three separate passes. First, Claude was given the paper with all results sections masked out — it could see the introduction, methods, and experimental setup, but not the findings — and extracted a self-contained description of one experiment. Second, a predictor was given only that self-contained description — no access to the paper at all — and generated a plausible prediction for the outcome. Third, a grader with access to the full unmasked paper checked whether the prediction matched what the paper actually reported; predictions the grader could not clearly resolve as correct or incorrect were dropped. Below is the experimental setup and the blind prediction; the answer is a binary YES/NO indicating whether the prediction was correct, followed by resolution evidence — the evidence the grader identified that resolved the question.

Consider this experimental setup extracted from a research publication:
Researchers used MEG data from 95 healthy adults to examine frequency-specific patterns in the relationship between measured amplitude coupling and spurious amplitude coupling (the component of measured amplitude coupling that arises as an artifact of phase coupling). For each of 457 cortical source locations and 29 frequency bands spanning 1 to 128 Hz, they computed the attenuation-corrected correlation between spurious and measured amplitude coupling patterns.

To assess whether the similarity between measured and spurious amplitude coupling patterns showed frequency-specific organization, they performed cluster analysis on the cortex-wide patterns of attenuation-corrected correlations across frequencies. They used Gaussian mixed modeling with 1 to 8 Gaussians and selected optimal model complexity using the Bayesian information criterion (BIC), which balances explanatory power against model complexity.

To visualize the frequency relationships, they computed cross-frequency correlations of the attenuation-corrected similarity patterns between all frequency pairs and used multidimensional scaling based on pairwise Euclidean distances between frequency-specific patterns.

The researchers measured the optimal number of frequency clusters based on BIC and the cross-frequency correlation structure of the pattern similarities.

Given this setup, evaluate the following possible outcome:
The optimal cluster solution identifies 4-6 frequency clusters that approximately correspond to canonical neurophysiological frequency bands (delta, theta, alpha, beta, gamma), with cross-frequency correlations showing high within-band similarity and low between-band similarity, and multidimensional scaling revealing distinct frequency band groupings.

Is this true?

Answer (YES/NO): NO